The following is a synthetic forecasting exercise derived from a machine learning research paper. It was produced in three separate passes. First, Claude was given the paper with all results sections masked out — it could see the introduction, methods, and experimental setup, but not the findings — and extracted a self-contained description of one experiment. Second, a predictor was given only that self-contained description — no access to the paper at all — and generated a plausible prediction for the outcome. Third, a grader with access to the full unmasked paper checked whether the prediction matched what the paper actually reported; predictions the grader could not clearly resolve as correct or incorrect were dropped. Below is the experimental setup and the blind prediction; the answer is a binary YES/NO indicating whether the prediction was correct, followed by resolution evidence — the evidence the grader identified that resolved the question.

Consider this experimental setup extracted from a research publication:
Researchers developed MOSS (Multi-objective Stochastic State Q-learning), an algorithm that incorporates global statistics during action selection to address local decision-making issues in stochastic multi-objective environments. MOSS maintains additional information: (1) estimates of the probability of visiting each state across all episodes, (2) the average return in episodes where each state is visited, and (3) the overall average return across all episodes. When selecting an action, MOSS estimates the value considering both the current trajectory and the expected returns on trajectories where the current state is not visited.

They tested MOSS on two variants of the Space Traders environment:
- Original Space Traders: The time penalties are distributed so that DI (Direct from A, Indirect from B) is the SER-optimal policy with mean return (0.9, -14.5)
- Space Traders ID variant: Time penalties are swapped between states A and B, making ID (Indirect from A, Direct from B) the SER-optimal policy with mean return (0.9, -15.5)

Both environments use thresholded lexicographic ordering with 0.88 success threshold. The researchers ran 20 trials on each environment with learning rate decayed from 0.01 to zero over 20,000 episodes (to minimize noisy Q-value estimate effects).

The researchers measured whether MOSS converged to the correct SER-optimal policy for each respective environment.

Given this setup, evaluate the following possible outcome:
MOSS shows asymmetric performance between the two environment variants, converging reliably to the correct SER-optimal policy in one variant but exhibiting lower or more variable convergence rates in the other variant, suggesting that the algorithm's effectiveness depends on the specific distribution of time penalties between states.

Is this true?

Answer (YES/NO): NO